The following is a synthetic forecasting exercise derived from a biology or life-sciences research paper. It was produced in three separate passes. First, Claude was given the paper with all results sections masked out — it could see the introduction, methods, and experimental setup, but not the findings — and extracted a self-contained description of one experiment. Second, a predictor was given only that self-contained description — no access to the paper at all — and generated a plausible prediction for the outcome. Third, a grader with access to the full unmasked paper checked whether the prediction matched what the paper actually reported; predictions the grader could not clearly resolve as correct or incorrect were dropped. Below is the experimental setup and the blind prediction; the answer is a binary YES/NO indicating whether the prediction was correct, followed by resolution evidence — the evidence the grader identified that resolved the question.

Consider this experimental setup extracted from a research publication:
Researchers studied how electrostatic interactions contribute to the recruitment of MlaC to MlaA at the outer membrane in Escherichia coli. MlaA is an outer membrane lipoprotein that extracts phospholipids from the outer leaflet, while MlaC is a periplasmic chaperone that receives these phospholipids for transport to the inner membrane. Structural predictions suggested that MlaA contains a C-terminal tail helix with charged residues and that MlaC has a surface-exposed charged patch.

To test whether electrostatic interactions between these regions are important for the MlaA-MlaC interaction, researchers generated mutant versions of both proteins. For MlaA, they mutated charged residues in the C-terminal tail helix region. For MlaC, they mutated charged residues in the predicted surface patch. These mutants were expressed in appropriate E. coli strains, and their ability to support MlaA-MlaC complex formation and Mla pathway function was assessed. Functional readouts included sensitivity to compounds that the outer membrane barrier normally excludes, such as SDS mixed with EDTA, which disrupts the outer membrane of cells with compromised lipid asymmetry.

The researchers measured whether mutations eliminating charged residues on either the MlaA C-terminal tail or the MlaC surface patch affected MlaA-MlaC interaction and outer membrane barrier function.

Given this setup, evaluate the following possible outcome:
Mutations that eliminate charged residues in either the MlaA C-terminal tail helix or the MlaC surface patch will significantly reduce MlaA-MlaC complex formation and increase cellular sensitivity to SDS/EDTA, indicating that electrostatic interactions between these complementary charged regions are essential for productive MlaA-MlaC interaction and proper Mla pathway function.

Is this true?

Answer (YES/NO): NO